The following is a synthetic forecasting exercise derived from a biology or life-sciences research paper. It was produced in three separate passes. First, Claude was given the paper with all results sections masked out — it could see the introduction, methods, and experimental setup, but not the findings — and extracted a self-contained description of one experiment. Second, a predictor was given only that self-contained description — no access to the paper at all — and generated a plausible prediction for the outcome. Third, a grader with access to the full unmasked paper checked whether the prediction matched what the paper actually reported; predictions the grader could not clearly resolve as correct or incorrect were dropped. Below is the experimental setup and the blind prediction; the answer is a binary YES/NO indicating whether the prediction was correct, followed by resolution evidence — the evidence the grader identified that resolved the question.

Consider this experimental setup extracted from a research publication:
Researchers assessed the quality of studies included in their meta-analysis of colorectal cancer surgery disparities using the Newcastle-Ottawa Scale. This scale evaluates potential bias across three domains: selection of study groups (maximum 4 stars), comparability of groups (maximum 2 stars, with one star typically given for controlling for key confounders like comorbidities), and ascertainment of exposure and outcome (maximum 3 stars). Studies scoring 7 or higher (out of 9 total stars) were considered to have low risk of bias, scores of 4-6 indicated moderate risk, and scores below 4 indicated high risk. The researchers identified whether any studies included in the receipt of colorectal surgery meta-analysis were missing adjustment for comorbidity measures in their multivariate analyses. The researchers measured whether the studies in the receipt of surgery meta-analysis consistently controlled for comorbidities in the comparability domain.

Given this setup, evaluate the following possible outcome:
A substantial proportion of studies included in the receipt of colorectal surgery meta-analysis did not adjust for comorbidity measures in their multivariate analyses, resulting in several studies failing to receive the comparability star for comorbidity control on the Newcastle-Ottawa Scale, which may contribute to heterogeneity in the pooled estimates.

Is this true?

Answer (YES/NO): NO